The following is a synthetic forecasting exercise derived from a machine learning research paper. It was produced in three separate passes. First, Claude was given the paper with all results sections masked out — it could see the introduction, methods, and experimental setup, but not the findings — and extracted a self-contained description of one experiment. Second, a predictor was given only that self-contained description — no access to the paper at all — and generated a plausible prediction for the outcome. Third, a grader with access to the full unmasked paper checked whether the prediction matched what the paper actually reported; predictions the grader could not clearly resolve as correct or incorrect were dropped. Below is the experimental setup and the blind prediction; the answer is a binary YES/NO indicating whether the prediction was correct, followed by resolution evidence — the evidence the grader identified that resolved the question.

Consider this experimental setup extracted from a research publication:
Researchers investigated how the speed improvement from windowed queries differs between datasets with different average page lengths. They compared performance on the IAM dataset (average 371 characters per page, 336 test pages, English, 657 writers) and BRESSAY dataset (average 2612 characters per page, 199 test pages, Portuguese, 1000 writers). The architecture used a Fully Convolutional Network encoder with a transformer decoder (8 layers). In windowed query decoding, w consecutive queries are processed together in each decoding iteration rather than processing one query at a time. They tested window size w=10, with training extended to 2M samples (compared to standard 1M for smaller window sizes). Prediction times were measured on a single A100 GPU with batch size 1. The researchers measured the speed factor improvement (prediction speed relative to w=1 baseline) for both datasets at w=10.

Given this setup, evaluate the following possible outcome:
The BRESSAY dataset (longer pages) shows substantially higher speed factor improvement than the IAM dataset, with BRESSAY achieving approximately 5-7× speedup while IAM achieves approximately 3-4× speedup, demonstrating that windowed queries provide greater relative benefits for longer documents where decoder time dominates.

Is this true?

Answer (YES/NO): NO